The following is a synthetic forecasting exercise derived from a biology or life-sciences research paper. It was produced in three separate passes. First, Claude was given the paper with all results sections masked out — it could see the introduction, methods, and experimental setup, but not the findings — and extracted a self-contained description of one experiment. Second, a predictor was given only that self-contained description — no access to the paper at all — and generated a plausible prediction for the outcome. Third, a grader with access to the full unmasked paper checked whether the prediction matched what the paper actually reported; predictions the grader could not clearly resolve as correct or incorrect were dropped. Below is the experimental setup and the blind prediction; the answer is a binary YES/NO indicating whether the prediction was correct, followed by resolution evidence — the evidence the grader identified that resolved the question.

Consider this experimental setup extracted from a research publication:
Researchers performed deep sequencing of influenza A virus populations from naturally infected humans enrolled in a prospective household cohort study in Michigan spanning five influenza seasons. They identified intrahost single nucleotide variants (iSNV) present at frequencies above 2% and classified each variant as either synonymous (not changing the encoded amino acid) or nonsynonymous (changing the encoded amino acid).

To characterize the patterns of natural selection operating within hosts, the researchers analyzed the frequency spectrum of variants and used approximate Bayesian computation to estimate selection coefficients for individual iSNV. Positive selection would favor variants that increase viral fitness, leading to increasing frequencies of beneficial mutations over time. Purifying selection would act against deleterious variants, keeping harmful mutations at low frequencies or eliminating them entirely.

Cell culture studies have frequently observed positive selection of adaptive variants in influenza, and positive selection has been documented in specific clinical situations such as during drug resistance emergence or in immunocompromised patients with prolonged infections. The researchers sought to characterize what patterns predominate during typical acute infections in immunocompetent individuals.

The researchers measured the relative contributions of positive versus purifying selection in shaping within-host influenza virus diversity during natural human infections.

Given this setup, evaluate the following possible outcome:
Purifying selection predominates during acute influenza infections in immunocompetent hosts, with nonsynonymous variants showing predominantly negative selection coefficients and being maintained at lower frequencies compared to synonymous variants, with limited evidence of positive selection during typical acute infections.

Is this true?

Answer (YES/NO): NO